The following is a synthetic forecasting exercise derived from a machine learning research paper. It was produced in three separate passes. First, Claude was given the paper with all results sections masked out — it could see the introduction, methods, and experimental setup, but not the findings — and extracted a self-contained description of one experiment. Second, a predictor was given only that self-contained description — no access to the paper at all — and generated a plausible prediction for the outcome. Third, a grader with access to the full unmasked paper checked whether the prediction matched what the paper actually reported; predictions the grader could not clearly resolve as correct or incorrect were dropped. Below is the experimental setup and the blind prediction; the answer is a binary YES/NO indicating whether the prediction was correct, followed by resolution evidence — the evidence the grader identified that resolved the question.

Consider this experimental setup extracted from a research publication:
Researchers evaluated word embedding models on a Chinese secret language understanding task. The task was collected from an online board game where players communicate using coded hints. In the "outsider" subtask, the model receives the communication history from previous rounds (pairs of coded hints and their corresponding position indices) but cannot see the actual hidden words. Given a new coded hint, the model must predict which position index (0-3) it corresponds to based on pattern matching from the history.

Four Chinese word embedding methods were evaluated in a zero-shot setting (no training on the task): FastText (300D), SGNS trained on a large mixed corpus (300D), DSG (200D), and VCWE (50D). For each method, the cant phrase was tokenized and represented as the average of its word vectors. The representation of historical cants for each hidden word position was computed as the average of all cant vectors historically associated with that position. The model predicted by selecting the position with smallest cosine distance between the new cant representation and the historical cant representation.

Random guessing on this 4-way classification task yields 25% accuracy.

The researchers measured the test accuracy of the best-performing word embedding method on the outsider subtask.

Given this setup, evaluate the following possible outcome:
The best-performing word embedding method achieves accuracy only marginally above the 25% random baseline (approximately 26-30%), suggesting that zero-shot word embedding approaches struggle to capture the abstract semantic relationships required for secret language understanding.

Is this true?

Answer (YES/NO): NO